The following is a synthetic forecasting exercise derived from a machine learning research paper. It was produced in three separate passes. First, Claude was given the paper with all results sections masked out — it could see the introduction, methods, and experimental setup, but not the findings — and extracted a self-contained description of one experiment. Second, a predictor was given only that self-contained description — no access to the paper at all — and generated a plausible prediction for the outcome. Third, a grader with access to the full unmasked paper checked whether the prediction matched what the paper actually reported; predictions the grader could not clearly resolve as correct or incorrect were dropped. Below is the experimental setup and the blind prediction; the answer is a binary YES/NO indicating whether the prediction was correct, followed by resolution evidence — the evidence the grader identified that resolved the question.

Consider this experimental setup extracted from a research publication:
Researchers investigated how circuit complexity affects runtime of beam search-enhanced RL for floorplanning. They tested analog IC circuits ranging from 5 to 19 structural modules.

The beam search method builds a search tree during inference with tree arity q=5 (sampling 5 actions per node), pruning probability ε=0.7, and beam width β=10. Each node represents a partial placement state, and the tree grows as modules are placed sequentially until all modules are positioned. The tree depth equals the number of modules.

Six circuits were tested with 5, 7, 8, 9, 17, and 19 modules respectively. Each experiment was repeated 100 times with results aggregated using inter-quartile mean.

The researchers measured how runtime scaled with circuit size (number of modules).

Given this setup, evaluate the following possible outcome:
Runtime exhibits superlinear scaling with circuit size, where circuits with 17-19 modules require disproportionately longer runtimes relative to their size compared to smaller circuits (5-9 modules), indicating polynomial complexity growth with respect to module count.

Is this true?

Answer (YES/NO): NO